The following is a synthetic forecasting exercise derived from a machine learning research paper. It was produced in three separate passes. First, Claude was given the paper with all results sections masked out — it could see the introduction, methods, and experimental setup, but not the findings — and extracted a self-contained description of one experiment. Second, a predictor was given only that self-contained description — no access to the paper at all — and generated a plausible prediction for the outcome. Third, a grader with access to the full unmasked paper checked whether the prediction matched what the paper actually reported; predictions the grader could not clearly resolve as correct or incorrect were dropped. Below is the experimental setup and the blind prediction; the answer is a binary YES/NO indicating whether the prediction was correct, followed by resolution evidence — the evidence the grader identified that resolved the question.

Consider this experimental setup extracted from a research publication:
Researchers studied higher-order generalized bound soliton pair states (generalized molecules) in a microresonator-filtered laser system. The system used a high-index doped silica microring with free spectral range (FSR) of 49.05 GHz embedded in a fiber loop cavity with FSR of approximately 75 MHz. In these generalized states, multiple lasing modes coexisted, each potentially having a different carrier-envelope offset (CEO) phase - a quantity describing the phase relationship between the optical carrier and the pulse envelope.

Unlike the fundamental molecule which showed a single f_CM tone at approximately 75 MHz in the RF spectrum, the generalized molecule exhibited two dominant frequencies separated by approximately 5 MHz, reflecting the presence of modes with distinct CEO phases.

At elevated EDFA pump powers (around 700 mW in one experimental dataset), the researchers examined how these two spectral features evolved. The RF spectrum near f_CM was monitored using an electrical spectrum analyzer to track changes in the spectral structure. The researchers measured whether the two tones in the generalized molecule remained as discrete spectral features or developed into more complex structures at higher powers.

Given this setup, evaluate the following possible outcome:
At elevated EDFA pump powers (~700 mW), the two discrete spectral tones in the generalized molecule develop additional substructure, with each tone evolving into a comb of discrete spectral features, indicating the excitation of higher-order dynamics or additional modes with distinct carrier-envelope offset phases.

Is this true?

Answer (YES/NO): NO